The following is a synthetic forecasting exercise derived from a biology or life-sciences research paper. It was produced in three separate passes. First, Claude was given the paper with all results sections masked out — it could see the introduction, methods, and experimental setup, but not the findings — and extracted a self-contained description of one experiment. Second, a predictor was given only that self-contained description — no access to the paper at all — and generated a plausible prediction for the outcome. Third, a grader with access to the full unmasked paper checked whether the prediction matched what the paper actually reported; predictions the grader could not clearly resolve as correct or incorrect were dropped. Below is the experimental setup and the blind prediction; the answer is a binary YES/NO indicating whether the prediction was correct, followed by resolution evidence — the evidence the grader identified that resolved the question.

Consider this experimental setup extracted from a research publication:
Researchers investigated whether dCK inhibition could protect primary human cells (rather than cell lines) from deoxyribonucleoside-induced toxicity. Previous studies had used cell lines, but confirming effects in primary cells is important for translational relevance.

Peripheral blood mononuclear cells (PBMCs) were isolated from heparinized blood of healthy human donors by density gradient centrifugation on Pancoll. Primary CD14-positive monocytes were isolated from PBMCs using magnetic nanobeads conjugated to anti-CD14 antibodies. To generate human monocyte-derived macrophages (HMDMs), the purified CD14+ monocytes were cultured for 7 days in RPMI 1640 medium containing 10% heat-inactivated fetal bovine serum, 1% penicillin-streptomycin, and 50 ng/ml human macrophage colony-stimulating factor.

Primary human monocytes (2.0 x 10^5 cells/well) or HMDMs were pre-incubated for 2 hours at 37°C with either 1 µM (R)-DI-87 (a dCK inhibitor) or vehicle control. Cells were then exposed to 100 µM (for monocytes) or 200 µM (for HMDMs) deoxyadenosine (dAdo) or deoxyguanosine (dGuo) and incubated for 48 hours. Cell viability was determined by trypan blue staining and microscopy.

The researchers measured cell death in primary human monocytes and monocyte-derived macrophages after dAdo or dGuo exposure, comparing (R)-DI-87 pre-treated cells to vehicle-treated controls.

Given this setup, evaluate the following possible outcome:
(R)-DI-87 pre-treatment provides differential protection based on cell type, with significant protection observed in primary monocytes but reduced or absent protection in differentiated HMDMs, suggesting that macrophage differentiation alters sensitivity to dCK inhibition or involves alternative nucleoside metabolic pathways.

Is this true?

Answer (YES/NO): NO